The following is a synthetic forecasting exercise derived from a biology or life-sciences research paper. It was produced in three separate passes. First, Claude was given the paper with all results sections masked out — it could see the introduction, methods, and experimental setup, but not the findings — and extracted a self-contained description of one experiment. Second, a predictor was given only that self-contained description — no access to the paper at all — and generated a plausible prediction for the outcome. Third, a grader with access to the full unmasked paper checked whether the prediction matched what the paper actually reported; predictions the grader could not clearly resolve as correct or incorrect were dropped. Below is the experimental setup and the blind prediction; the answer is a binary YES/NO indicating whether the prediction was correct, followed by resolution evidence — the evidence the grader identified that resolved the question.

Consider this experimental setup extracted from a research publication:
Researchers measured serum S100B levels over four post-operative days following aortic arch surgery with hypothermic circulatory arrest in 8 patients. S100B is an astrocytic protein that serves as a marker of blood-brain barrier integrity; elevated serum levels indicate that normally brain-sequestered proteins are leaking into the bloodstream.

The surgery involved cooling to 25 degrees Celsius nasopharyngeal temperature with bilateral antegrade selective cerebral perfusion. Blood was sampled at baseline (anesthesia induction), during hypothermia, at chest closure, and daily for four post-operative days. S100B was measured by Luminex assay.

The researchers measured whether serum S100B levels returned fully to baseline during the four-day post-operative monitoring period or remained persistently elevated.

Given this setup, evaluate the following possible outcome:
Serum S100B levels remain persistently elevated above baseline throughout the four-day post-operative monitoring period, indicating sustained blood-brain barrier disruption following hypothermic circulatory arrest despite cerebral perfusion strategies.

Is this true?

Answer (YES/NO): YES